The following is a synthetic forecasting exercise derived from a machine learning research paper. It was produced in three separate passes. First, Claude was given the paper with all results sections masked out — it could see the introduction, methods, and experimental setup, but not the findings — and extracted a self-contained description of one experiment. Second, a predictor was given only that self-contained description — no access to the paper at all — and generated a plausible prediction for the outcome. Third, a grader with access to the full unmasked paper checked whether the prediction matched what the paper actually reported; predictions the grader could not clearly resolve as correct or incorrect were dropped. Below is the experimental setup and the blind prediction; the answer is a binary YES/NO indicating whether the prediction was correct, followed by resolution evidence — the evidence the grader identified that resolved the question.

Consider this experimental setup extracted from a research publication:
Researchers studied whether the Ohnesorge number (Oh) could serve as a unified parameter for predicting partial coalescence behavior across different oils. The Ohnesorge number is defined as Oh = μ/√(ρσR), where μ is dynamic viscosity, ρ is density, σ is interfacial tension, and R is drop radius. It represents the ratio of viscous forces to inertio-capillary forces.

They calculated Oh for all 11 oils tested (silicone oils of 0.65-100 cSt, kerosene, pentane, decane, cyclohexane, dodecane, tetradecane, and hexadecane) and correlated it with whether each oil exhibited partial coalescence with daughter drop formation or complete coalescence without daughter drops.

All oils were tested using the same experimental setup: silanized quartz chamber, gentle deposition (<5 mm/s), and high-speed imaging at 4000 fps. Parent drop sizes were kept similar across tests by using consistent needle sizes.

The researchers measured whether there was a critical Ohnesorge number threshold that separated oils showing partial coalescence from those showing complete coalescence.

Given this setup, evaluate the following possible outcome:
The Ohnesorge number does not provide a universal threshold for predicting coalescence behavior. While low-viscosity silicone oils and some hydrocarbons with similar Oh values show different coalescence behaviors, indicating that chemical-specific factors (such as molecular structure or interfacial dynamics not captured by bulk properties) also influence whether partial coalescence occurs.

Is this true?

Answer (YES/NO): NO